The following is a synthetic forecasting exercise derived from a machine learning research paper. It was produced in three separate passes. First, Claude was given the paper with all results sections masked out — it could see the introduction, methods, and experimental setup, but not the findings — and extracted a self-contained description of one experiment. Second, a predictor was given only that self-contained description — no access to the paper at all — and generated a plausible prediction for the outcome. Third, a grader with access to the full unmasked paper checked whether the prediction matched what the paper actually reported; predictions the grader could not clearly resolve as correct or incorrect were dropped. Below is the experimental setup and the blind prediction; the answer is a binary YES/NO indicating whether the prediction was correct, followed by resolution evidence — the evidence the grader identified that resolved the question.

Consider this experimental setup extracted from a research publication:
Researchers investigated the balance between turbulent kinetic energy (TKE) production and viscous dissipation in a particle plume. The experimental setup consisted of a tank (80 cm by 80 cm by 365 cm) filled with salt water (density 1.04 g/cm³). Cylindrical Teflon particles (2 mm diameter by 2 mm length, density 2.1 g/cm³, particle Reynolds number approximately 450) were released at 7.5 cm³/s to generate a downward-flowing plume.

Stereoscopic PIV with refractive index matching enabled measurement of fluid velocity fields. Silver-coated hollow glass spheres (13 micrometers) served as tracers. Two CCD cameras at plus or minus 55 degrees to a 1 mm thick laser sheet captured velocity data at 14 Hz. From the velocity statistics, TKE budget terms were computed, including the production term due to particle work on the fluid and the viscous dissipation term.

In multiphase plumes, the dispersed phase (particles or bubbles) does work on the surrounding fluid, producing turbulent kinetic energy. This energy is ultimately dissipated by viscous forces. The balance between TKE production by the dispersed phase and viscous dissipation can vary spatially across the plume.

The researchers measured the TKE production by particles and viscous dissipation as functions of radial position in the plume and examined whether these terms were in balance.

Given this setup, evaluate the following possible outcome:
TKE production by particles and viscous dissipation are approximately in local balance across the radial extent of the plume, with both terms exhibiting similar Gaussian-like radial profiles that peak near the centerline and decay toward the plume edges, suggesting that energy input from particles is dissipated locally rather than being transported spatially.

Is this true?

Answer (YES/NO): NO